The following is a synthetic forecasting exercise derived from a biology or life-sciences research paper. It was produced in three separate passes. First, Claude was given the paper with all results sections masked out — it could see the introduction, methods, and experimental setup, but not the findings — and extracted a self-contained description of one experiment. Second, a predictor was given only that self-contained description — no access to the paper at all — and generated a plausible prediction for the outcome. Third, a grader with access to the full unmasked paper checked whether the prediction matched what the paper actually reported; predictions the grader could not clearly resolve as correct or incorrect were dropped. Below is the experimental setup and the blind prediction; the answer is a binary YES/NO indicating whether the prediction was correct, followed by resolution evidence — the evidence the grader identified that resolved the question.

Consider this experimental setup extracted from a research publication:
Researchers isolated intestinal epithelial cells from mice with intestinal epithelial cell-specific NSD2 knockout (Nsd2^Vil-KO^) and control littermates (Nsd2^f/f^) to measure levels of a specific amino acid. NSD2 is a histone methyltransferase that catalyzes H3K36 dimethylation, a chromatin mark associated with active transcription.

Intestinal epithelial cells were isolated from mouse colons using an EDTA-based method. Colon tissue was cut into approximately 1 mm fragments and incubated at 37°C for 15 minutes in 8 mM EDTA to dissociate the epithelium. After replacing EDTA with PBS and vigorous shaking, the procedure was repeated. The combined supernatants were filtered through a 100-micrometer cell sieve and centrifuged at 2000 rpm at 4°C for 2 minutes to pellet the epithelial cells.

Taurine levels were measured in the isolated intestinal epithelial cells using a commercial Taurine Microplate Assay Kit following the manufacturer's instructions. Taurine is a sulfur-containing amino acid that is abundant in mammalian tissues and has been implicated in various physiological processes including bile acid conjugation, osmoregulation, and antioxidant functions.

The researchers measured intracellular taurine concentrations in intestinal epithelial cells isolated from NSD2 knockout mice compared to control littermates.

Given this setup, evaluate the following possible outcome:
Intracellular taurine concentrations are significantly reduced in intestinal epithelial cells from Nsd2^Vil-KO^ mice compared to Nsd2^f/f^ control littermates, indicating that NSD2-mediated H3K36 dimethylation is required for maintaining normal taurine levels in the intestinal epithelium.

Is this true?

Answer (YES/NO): YES